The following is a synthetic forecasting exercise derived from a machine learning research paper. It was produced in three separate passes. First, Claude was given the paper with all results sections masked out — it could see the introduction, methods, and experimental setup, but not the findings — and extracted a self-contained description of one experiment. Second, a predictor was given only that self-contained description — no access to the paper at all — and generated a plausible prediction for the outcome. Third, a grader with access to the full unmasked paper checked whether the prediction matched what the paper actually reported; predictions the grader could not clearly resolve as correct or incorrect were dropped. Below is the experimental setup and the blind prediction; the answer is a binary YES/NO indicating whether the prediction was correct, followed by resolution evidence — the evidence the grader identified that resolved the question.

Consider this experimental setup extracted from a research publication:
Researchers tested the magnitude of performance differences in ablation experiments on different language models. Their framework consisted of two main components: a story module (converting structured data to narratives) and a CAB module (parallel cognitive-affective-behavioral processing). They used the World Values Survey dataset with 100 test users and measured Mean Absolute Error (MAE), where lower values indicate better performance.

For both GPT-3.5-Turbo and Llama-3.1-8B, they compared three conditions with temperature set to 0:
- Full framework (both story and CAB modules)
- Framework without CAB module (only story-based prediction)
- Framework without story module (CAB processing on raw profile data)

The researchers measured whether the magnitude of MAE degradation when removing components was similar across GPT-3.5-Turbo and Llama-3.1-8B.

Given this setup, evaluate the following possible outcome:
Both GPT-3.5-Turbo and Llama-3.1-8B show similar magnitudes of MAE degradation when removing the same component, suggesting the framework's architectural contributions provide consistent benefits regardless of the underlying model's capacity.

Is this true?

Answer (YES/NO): NO